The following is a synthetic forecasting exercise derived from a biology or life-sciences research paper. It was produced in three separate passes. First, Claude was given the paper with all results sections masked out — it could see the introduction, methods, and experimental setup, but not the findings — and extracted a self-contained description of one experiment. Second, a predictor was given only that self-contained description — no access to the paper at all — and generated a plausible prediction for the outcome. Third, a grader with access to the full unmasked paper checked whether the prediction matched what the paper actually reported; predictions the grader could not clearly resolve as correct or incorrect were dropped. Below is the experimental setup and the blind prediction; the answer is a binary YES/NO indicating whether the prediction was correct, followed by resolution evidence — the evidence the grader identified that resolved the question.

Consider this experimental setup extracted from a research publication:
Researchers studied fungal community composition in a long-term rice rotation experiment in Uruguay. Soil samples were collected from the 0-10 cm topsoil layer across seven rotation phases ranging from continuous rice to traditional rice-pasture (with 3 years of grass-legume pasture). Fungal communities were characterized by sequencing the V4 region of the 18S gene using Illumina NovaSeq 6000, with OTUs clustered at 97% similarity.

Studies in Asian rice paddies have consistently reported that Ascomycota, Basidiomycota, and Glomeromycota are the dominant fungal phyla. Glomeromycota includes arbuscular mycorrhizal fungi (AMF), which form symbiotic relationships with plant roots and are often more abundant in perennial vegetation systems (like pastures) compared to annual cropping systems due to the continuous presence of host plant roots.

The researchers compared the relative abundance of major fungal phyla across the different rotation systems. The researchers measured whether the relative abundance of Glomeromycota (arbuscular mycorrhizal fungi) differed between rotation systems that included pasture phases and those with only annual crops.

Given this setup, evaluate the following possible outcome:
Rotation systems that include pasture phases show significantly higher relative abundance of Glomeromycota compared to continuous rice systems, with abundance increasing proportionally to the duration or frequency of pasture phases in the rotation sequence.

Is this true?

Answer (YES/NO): NO